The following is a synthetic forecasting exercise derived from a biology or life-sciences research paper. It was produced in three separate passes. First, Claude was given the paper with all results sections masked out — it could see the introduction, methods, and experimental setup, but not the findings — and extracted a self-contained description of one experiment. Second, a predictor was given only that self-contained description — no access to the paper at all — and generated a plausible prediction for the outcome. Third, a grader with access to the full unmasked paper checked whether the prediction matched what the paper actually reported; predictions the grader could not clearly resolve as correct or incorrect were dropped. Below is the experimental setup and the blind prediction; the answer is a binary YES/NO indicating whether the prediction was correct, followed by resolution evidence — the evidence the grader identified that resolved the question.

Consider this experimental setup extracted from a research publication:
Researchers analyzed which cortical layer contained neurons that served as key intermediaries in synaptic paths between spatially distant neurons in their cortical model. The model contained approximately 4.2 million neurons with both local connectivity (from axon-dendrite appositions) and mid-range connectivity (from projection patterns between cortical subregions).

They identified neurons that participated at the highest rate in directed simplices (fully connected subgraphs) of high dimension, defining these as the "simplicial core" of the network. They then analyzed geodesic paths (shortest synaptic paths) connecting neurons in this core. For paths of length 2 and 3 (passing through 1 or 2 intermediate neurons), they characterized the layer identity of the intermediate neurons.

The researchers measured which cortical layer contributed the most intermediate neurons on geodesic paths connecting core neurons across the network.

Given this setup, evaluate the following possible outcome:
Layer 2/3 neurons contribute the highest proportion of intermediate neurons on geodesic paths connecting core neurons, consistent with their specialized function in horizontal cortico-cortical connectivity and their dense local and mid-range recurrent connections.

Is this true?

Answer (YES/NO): NO